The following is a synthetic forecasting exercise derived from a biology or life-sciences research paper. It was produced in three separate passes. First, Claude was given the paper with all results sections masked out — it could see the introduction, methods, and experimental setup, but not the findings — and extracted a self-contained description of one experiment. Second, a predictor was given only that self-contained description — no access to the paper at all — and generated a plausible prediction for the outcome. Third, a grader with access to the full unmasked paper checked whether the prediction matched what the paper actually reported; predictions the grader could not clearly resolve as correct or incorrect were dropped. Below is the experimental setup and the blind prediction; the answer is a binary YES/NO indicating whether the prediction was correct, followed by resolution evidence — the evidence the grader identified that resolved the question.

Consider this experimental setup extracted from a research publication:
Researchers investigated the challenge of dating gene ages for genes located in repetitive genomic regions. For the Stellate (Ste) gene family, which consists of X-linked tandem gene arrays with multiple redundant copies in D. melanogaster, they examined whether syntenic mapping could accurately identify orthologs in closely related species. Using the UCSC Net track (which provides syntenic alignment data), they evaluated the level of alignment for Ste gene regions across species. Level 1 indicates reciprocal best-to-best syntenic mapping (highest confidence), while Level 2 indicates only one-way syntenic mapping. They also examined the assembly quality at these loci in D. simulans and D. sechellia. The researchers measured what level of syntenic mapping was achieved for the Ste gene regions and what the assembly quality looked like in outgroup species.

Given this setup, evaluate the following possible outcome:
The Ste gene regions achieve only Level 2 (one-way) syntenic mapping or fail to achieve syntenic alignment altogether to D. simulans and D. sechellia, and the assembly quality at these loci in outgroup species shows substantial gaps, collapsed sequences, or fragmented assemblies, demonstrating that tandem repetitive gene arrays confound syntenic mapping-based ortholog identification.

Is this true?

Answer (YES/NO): YES